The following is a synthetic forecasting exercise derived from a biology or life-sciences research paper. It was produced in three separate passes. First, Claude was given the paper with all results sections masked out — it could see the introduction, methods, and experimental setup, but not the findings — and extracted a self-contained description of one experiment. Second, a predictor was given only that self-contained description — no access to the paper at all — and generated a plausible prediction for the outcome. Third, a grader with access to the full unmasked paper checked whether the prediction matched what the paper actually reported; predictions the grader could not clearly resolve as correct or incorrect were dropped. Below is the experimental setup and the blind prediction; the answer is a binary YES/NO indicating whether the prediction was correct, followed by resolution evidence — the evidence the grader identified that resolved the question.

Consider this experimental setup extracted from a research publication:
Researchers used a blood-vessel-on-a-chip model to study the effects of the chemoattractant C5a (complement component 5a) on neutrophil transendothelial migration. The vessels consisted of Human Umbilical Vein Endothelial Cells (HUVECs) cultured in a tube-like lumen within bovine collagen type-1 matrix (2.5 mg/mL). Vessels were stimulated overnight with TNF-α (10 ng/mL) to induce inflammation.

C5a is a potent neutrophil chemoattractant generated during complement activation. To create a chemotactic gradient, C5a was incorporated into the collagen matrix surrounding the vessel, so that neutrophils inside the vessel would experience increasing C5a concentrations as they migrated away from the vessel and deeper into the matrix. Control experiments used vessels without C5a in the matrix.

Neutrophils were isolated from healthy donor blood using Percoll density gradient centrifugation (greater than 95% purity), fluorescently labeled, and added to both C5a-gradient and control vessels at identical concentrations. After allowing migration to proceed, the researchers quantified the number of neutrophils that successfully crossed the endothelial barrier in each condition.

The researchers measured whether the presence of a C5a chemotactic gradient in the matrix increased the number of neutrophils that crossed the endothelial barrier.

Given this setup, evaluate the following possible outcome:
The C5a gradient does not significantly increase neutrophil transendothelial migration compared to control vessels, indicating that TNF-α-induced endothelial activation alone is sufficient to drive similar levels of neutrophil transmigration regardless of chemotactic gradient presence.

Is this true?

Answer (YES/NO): YES